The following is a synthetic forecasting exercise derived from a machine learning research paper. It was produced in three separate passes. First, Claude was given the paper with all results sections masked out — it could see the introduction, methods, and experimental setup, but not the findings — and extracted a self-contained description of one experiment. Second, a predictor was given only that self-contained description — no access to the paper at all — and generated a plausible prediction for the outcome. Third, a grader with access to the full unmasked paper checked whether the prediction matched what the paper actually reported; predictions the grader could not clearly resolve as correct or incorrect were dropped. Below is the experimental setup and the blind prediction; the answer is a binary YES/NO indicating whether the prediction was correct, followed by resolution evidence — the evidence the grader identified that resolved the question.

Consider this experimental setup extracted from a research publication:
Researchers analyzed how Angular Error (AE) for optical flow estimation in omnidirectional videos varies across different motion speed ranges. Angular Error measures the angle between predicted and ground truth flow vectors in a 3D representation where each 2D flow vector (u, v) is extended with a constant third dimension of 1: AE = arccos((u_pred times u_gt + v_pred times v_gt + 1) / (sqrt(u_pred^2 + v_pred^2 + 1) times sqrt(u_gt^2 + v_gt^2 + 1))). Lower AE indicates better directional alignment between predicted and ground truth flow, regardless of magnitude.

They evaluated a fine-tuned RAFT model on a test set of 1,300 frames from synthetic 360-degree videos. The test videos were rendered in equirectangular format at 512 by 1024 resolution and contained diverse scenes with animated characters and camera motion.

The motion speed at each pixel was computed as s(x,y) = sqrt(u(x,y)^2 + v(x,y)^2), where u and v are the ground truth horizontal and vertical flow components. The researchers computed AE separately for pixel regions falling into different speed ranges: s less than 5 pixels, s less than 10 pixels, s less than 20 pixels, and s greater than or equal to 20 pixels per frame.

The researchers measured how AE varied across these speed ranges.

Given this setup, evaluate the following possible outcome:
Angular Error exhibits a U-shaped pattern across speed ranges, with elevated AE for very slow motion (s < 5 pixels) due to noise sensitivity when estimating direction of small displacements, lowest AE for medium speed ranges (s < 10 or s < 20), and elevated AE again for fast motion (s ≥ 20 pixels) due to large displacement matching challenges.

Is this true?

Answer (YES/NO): NO